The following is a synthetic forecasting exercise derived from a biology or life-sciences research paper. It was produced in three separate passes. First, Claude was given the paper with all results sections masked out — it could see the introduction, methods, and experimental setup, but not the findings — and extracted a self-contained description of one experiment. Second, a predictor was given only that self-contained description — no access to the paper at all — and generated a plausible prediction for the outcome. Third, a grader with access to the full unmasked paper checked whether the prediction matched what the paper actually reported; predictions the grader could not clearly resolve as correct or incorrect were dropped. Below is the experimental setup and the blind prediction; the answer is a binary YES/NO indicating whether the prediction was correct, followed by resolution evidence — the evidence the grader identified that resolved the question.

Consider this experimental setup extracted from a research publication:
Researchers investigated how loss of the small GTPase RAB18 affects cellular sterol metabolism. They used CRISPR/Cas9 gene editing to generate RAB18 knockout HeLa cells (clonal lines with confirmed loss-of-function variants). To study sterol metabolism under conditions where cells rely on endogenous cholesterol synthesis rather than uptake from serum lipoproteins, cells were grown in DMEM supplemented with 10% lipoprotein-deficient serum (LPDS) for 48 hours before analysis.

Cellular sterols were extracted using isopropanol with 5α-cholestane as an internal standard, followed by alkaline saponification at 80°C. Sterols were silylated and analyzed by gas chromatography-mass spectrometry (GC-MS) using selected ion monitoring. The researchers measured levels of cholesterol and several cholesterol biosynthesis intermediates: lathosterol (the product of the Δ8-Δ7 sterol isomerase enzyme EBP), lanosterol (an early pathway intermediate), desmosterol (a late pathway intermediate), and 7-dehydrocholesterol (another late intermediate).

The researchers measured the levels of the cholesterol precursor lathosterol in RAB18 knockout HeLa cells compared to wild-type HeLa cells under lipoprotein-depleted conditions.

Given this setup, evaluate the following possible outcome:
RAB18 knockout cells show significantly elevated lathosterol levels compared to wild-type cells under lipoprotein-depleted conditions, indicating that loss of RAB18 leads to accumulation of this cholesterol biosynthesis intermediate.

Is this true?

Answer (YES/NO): YES